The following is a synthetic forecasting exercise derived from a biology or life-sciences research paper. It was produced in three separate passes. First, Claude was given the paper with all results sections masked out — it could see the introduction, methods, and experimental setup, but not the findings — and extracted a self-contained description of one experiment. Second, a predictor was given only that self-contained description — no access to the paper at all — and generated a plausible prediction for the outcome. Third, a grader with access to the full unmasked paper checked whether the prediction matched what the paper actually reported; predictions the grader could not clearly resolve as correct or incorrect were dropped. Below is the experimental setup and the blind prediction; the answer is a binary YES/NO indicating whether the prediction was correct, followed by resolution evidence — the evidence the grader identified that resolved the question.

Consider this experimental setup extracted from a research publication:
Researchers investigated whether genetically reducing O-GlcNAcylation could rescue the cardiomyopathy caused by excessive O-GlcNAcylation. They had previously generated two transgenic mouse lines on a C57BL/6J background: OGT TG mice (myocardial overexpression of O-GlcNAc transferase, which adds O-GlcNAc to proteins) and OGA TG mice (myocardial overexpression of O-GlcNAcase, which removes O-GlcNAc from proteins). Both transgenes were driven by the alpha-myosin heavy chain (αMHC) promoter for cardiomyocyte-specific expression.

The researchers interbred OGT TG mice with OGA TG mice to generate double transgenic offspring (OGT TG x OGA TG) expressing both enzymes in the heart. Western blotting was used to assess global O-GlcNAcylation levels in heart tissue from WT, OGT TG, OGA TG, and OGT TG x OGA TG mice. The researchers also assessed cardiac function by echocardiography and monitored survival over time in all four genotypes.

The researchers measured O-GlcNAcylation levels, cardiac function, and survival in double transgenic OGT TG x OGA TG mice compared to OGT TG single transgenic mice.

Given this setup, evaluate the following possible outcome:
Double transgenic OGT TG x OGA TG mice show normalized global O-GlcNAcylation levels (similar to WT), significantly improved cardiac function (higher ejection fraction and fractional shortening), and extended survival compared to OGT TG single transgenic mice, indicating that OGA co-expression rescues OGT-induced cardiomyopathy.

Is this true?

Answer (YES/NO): YES